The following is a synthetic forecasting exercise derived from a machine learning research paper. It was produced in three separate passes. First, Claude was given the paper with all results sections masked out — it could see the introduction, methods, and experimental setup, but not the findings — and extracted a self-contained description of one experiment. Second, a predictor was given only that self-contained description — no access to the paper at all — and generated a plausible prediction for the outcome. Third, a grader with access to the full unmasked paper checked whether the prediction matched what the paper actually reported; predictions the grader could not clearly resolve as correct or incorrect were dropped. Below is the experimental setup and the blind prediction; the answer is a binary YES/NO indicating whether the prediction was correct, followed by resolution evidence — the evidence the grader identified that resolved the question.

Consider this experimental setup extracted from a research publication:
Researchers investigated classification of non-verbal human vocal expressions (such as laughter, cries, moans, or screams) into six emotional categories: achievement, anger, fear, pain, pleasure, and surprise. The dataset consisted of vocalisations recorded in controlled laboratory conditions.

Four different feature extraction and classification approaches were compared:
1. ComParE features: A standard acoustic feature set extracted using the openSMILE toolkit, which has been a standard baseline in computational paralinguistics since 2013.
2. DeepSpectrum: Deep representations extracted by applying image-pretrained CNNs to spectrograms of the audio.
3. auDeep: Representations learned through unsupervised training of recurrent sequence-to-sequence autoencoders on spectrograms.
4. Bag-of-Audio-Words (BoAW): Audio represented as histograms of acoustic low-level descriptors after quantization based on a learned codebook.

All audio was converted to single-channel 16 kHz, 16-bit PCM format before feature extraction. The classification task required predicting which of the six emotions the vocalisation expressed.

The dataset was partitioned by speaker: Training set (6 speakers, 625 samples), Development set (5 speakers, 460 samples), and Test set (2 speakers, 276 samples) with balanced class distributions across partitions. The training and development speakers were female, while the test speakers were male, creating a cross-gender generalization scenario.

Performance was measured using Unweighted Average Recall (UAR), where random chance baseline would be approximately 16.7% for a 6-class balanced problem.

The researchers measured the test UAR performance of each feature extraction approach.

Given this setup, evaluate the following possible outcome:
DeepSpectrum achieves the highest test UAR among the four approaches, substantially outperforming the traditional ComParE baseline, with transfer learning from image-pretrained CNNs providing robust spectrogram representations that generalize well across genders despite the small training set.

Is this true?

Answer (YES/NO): NO